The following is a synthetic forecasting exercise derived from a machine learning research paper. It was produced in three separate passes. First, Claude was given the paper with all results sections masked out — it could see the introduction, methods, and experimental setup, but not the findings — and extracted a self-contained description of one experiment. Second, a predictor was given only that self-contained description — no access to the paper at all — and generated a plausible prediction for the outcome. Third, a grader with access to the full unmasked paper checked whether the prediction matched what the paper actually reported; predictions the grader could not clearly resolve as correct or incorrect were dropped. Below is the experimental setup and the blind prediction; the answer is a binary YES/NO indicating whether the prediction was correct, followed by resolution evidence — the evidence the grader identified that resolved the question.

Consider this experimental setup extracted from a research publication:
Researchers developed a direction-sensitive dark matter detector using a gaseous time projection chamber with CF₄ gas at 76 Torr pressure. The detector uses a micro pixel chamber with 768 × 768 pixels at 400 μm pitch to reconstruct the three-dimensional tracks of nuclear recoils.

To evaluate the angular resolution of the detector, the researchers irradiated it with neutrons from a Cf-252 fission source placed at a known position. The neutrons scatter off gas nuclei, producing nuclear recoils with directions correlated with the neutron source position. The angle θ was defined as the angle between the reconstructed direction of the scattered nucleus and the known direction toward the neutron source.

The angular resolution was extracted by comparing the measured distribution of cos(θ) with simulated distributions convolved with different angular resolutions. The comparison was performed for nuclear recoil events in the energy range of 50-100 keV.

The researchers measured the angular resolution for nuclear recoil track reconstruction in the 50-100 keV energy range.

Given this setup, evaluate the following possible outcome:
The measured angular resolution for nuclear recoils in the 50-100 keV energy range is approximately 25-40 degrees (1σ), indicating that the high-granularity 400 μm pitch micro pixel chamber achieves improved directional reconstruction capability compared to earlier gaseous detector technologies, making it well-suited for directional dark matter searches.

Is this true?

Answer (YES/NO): NO